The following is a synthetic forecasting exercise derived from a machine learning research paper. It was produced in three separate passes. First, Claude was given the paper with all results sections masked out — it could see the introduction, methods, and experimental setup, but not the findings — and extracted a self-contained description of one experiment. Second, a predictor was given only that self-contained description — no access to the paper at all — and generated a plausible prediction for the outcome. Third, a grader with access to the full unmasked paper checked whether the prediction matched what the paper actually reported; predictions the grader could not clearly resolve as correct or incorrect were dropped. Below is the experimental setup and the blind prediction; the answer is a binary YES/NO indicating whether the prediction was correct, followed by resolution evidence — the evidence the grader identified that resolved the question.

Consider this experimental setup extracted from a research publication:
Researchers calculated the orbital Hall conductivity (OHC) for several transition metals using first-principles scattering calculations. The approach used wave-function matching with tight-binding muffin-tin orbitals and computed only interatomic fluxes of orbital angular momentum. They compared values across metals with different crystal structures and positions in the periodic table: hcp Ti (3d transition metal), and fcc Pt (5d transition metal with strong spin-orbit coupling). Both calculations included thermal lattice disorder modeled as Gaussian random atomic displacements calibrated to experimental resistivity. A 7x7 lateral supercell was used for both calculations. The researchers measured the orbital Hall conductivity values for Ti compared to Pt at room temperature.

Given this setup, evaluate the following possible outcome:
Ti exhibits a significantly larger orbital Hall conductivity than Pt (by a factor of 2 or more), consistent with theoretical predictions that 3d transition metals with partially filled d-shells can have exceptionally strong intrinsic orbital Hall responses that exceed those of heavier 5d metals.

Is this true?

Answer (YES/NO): NO